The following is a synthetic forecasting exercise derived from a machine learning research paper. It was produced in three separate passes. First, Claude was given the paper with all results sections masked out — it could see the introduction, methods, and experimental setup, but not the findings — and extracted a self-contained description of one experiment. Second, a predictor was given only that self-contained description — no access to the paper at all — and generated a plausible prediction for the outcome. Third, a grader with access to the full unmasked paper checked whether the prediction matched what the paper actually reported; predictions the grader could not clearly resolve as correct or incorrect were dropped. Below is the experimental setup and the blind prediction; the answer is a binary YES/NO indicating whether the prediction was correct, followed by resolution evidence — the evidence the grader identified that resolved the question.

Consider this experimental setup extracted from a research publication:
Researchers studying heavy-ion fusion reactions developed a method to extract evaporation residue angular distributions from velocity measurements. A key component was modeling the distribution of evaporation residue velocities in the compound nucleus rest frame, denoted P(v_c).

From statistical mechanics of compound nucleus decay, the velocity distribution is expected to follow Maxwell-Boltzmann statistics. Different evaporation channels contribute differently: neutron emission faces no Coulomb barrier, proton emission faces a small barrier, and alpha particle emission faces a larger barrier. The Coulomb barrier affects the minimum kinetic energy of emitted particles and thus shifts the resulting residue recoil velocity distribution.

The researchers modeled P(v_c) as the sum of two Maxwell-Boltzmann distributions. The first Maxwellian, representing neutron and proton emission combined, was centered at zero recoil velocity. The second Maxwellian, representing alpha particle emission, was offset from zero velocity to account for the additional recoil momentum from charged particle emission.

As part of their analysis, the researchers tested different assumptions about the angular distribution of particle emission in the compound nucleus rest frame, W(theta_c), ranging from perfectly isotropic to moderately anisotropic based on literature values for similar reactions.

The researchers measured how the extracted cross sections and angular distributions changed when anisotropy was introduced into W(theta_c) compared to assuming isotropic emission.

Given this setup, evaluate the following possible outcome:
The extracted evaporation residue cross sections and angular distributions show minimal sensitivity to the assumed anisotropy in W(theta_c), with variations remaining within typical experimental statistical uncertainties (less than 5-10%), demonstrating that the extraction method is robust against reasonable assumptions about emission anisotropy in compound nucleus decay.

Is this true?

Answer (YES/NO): YES